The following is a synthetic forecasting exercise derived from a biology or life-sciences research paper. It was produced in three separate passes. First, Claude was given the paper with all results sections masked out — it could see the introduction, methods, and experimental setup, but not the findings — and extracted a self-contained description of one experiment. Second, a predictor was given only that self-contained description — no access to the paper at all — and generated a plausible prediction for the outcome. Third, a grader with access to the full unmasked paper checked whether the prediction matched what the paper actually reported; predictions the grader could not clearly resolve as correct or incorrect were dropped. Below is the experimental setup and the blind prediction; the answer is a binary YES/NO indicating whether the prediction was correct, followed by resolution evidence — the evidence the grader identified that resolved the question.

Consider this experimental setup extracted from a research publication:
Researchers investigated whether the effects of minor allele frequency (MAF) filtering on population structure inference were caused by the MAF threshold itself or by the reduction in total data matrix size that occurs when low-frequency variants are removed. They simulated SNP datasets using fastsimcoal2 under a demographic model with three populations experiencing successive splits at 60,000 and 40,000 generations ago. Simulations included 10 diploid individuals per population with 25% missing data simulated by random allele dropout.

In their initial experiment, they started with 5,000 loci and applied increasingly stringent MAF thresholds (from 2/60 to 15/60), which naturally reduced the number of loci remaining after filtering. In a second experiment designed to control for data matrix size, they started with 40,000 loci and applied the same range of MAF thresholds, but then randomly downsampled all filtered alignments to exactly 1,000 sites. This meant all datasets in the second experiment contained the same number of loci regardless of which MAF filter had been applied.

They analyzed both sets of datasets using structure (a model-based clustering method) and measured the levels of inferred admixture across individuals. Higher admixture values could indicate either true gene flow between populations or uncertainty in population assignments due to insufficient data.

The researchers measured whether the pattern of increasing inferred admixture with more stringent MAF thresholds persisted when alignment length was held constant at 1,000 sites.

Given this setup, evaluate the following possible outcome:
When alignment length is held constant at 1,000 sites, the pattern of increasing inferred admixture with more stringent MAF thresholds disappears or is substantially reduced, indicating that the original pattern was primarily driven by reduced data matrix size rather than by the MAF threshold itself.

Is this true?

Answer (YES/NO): YES